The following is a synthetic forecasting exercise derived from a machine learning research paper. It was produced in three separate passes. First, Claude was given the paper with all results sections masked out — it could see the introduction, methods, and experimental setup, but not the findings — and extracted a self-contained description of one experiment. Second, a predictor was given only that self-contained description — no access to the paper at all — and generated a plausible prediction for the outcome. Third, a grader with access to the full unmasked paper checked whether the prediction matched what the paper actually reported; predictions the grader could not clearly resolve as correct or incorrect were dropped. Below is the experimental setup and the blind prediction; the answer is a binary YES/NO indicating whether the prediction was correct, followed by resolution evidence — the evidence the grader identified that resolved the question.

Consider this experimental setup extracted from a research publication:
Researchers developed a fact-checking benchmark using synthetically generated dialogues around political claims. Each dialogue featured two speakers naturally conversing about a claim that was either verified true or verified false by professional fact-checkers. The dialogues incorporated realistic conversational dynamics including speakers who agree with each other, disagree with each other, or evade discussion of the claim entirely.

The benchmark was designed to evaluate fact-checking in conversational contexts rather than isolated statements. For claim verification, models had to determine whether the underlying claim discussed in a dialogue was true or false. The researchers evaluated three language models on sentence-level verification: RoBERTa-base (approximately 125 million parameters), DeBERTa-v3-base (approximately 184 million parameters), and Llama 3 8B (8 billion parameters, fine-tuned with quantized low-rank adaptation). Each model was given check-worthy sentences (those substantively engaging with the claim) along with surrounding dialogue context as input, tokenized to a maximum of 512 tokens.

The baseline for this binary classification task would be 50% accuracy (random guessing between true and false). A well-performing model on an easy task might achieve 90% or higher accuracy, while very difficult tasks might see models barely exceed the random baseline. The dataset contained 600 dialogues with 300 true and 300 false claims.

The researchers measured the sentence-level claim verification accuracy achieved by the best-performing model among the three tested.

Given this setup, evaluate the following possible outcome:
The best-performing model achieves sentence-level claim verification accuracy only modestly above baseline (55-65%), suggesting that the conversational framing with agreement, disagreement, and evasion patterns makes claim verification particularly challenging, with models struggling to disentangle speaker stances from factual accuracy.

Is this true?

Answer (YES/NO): NO